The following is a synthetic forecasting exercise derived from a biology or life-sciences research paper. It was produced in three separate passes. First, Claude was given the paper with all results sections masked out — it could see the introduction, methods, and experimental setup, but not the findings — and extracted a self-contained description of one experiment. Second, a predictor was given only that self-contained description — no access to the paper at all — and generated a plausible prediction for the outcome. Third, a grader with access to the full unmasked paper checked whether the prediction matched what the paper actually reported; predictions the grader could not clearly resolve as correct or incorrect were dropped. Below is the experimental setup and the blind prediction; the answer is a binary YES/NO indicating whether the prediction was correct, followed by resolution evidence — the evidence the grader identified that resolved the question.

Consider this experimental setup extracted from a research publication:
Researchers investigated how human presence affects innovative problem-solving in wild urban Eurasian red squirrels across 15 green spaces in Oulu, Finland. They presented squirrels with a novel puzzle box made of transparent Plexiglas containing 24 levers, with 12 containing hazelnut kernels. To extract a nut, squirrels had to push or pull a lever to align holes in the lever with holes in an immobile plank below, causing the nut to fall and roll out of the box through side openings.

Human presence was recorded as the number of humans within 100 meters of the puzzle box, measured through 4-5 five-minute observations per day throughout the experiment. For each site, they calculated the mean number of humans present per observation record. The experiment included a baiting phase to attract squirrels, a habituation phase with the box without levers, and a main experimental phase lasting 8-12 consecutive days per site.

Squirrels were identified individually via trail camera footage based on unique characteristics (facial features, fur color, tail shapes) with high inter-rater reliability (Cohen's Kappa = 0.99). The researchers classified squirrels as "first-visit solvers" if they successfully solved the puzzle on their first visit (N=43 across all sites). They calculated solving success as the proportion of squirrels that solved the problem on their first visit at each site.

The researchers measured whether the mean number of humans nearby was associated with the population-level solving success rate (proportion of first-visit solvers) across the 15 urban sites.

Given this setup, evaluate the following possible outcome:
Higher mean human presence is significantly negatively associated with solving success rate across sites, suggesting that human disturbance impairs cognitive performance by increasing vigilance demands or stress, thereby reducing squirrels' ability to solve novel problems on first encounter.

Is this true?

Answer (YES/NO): YES